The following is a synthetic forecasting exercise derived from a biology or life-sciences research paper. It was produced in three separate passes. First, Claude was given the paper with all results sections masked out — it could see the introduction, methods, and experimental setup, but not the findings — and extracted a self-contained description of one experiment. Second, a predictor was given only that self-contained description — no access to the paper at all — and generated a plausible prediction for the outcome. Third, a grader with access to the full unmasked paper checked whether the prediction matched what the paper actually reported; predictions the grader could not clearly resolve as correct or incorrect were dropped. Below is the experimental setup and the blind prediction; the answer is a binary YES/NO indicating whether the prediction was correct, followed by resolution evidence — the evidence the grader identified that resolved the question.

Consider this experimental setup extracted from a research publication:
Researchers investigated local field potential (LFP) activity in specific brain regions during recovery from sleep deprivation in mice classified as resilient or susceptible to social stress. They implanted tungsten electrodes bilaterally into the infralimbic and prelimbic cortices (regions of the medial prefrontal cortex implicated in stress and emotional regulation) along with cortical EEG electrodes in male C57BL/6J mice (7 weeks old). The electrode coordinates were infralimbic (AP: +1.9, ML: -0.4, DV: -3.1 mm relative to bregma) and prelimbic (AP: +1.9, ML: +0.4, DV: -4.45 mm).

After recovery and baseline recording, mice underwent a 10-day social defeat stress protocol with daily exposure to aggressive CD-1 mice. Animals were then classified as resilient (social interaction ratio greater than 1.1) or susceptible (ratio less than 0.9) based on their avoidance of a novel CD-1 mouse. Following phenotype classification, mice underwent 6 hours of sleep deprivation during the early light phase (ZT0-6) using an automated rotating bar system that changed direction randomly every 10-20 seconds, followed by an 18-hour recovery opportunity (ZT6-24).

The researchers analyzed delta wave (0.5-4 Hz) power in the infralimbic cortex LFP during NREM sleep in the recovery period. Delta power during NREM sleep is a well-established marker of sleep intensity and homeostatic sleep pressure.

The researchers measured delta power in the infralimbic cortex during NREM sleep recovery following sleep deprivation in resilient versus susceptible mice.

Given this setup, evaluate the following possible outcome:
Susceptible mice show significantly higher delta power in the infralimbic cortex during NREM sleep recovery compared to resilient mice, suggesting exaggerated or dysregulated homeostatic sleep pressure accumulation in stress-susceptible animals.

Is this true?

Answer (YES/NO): NO